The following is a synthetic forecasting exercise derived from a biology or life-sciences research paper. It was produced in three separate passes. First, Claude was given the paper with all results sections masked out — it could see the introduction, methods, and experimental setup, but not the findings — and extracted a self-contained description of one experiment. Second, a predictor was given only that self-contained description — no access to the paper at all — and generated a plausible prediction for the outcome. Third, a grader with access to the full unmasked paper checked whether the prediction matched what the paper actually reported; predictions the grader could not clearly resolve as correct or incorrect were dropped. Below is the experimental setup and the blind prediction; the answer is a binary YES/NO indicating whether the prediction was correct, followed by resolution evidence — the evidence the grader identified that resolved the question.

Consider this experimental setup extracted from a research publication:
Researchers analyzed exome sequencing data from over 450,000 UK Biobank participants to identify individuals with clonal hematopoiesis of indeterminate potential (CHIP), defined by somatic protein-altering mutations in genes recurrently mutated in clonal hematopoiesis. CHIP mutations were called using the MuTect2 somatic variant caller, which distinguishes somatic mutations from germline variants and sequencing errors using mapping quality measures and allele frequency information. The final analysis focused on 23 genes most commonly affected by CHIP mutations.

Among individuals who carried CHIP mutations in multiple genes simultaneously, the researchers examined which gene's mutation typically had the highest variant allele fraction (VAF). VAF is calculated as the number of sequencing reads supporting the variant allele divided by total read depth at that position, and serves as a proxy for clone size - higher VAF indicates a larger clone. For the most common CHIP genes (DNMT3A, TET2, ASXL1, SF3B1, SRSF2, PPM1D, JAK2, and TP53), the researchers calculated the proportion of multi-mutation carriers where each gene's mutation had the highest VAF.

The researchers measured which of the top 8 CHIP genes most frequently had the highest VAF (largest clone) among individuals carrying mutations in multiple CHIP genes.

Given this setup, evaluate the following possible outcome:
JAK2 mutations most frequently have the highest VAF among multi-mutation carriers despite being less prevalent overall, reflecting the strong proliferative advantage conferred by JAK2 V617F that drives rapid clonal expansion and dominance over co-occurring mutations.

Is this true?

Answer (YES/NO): YES